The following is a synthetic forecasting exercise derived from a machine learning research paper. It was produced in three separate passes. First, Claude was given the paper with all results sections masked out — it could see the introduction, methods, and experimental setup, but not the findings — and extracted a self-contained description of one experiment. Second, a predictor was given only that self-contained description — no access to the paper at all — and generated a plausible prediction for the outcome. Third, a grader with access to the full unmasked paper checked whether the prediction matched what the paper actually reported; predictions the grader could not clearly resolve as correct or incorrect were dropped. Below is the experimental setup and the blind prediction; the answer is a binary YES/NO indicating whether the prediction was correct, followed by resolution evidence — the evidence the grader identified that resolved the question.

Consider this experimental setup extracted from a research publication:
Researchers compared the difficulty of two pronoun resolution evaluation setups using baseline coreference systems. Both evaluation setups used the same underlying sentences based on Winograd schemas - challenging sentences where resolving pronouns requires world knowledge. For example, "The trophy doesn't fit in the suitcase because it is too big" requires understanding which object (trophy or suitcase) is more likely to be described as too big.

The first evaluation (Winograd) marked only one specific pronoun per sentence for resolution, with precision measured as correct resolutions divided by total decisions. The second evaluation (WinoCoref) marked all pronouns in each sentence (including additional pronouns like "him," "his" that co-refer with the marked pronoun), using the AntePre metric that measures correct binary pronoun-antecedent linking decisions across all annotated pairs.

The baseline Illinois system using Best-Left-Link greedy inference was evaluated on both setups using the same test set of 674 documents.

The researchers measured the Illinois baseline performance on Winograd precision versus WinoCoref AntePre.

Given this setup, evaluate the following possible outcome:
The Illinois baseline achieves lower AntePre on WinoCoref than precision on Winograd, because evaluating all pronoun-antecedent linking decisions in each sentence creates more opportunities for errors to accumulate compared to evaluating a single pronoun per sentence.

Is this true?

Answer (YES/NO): NO